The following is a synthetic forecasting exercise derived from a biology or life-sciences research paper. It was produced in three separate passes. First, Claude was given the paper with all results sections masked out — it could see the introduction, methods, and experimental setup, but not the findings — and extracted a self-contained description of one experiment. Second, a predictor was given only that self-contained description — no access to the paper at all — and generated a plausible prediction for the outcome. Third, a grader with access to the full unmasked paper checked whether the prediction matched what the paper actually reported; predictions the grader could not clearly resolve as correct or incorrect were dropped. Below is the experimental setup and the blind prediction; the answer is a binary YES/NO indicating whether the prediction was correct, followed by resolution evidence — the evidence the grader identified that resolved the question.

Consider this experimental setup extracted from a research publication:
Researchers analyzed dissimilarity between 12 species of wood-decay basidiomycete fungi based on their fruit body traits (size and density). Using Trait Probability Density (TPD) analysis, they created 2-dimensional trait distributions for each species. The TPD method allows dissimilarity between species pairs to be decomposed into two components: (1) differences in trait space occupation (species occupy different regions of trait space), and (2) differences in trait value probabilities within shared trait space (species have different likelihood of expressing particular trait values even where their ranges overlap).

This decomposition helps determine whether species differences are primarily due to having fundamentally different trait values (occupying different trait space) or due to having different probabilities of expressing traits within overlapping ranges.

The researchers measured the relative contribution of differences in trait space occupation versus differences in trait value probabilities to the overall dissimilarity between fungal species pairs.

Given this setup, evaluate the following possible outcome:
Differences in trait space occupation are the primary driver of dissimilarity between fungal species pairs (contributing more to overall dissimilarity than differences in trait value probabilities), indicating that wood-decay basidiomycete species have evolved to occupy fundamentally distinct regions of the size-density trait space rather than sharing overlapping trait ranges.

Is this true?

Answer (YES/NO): NO